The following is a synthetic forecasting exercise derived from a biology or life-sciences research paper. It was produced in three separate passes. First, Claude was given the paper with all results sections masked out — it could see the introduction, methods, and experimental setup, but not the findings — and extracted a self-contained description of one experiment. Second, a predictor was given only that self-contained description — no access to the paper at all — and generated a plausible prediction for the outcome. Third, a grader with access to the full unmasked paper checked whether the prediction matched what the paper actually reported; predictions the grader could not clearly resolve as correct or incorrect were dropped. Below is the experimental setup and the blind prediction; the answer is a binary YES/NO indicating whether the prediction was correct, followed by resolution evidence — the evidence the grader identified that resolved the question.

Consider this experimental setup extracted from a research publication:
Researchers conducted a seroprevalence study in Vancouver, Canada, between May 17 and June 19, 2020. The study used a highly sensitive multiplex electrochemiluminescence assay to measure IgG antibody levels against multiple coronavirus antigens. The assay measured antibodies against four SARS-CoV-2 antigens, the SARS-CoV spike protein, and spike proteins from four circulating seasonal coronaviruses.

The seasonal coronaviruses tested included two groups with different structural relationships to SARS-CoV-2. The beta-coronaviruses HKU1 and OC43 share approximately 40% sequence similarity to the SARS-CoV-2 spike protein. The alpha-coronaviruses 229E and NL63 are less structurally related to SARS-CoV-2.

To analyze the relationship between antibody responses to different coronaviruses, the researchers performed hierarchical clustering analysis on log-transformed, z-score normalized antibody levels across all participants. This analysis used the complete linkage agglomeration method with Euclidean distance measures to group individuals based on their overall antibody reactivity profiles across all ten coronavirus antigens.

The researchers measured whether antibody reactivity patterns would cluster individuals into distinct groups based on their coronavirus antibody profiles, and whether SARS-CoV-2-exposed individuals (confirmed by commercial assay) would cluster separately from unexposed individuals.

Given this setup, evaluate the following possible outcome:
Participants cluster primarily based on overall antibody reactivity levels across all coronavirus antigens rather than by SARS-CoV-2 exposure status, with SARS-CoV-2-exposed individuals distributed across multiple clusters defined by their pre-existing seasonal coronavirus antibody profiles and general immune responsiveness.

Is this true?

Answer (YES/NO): NO